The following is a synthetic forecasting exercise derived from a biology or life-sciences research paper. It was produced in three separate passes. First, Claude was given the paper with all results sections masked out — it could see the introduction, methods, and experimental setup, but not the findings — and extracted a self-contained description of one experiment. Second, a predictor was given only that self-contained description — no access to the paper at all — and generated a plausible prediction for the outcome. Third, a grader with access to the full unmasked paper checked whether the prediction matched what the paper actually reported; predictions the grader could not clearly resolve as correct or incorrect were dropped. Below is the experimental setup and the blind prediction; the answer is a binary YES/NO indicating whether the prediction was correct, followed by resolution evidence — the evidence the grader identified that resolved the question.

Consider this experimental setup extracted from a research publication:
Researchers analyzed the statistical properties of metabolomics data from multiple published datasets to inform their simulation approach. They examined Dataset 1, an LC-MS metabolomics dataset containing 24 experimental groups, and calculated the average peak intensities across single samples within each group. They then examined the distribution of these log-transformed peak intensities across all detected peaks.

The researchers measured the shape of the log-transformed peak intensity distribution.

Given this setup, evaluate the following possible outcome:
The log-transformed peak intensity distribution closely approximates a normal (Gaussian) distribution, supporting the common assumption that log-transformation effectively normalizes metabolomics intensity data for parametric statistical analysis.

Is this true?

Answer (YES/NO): NO